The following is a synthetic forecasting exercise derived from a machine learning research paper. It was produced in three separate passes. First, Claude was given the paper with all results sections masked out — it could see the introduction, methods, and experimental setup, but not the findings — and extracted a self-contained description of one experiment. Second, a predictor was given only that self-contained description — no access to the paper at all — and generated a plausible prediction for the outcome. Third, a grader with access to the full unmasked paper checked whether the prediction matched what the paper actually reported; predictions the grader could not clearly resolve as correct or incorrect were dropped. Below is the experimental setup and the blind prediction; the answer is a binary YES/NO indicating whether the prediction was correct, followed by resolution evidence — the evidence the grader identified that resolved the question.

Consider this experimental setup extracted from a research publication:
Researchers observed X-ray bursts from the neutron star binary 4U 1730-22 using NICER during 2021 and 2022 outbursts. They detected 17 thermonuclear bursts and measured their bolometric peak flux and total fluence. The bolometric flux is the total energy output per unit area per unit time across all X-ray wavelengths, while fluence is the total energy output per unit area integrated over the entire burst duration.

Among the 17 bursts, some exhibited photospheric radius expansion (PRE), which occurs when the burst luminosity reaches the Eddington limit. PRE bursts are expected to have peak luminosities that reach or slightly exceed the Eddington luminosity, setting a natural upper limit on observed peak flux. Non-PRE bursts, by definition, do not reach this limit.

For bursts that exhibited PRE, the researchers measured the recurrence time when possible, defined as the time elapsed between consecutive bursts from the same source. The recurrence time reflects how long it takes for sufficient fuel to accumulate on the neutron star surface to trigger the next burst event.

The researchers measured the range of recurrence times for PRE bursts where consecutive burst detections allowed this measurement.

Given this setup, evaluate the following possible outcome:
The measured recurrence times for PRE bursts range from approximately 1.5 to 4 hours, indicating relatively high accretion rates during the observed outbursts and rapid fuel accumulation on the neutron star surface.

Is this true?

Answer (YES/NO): NO